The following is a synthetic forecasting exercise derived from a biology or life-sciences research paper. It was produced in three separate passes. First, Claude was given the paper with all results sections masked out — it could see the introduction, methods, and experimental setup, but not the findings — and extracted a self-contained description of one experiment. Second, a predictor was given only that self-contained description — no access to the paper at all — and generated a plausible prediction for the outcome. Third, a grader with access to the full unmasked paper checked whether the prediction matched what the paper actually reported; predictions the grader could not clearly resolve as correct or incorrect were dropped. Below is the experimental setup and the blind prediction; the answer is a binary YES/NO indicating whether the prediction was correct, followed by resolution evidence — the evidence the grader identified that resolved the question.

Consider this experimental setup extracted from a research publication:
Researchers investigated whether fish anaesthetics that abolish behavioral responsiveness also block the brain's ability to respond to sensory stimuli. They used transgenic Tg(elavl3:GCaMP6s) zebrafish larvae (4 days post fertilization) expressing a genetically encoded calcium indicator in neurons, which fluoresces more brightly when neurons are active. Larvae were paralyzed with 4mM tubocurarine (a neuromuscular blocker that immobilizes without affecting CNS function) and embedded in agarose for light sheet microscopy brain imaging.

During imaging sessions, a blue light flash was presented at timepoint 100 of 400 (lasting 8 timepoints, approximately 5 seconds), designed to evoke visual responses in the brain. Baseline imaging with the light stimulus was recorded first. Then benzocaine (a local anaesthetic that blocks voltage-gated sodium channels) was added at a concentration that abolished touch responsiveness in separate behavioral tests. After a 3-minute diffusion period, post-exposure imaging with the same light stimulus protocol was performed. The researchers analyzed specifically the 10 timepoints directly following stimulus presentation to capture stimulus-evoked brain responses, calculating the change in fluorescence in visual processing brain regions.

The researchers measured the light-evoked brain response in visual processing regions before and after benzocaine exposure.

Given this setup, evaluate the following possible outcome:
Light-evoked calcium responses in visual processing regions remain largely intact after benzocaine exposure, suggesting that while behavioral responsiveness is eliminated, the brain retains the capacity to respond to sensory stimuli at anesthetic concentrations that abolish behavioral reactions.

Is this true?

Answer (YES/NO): YES